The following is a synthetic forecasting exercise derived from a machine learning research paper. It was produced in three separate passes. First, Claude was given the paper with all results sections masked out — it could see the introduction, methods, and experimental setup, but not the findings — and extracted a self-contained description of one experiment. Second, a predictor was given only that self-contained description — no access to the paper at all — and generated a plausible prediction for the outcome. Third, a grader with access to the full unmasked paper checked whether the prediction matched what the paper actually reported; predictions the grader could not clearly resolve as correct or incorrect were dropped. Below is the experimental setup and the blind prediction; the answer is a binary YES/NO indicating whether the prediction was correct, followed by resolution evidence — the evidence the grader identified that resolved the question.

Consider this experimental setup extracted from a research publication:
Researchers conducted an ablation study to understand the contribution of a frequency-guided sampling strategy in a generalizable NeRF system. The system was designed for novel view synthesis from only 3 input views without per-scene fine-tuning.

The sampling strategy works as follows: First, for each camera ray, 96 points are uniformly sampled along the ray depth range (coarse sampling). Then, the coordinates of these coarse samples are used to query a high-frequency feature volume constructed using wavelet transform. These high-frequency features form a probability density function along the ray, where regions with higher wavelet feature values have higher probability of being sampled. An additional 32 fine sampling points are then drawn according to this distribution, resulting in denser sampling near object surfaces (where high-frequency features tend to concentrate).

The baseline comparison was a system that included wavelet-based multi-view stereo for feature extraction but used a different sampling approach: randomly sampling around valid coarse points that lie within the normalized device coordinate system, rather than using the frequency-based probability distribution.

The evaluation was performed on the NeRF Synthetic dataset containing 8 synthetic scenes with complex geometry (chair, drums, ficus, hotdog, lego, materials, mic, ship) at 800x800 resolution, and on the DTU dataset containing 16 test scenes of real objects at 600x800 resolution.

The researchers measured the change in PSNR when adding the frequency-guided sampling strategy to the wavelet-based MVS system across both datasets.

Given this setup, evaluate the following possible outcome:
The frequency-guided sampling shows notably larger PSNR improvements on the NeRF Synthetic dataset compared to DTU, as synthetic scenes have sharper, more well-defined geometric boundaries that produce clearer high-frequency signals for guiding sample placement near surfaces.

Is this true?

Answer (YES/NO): NO